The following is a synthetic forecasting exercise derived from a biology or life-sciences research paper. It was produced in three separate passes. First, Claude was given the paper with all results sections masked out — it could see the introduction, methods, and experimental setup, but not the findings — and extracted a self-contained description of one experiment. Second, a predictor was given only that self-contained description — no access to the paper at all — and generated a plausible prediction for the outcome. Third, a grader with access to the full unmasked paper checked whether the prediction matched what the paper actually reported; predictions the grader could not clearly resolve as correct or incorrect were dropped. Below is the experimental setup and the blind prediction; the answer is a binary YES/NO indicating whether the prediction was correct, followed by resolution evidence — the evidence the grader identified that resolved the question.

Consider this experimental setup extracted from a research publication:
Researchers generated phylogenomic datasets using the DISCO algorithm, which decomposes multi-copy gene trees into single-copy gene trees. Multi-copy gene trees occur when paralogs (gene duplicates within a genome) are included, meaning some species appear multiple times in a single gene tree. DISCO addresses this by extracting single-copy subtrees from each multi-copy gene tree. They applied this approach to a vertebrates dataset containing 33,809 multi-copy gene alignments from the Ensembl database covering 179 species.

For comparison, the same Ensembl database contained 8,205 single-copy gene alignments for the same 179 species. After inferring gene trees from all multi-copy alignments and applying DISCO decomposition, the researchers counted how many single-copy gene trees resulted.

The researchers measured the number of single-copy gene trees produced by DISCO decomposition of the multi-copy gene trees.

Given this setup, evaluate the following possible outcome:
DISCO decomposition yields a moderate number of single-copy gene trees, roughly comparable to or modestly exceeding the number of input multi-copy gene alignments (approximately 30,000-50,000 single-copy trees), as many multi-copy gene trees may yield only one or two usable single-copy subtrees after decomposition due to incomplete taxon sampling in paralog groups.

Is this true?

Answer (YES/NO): NO